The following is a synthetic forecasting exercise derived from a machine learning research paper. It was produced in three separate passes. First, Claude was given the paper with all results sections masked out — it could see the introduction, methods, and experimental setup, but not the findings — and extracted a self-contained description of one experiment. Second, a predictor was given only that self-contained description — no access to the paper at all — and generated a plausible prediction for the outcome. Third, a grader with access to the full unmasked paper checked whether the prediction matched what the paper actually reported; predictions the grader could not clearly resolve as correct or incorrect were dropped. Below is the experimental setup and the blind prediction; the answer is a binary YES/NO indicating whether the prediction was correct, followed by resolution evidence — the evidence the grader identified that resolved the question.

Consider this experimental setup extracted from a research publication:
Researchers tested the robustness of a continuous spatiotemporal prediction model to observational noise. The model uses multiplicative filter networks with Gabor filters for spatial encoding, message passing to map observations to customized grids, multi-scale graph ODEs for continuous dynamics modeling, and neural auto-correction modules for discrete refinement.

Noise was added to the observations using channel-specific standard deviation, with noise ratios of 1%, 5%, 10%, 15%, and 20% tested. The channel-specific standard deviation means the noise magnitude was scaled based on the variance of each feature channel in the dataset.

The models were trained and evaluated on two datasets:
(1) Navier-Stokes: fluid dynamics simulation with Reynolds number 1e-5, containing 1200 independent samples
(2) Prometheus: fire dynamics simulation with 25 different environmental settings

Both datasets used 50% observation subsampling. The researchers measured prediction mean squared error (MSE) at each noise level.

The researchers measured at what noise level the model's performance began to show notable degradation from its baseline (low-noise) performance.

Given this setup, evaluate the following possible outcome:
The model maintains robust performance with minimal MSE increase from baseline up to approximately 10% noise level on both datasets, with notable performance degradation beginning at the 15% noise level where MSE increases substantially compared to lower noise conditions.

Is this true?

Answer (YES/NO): NO